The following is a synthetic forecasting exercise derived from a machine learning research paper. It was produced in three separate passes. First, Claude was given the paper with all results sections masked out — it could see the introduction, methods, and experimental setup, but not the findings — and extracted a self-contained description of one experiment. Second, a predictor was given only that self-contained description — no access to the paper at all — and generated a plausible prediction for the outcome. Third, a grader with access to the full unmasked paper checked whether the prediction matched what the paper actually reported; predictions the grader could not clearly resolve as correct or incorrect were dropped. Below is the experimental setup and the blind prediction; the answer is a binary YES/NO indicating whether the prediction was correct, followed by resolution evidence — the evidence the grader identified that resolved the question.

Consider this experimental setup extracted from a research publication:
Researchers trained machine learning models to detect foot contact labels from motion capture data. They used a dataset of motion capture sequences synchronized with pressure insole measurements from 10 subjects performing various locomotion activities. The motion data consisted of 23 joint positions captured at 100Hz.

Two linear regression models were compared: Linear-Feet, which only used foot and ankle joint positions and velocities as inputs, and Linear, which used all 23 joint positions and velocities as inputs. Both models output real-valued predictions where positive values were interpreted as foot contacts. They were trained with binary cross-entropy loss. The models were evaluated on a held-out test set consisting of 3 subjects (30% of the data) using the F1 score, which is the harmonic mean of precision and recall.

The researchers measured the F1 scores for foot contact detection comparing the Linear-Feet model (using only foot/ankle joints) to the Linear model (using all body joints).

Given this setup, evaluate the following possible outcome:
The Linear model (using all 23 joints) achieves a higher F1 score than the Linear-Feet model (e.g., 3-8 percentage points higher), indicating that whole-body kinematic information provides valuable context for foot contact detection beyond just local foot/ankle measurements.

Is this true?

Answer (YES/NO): YES